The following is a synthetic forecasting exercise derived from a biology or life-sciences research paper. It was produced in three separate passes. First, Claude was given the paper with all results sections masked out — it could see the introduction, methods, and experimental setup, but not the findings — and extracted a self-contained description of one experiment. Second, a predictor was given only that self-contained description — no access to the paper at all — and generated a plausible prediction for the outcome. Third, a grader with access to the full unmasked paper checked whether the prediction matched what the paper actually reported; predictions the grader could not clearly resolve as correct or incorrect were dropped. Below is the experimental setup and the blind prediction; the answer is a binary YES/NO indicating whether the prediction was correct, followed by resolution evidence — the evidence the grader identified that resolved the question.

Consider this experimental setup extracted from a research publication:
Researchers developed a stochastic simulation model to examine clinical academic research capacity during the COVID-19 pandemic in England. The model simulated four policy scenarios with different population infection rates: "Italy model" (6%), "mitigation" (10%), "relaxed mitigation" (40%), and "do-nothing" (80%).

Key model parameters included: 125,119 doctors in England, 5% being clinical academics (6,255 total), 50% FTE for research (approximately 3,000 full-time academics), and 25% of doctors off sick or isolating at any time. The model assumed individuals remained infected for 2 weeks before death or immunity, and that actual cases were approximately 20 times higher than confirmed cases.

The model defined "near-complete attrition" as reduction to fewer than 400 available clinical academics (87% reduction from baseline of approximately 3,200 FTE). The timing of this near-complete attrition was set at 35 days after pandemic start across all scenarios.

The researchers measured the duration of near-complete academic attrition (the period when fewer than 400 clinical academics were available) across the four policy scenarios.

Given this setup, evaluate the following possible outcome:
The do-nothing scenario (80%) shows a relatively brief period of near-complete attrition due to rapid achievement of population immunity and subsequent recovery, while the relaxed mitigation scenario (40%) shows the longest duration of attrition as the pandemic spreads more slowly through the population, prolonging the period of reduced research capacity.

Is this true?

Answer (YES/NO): NO